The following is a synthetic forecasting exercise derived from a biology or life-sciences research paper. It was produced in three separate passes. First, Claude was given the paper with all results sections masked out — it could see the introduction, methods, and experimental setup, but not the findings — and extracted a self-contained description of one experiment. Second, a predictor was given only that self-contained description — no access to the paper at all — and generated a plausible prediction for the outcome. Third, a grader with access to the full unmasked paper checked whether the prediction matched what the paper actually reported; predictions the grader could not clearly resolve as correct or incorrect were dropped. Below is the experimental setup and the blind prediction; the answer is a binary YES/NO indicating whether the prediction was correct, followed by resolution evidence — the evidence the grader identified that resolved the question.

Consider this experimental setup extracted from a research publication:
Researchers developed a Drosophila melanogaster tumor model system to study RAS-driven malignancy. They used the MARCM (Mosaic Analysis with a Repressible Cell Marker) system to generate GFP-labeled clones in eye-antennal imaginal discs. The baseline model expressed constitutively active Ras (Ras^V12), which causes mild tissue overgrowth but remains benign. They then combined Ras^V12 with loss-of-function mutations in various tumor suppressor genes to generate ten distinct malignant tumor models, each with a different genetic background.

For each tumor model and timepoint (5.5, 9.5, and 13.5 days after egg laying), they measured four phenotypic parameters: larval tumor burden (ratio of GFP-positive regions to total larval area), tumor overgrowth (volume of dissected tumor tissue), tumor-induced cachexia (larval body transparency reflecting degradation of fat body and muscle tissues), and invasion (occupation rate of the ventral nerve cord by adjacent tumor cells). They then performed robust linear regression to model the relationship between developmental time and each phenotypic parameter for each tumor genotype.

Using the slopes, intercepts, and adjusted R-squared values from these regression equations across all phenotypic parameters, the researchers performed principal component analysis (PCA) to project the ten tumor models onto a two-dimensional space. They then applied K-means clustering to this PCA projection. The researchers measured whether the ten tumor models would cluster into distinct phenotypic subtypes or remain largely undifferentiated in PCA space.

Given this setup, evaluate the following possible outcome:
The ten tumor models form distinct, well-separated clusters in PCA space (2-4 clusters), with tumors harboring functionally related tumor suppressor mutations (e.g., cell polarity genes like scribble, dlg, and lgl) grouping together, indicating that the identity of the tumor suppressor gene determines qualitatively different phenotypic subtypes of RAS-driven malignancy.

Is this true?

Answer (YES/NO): NO